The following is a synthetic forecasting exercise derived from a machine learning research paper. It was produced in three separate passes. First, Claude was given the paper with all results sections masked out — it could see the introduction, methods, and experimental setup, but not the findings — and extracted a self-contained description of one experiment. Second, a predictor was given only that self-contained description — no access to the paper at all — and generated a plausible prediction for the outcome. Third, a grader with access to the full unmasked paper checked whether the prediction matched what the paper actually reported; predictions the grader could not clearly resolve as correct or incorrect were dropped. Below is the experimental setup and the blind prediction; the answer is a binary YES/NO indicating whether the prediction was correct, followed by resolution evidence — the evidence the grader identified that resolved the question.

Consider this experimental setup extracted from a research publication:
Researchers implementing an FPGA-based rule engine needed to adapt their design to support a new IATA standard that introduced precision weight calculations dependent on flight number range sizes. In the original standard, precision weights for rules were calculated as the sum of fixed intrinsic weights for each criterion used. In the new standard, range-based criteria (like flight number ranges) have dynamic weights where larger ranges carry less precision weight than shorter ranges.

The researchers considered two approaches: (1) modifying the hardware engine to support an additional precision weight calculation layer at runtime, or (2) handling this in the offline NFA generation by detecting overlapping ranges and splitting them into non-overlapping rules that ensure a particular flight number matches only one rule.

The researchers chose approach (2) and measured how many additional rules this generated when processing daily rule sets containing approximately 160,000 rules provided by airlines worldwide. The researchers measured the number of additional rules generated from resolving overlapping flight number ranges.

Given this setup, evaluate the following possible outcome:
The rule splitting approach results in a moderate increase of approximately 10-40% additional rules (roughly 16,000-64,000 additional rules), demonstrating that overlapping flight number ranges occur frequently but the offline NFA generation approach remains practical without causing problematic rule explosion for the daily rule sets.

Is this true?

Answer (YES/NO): NO